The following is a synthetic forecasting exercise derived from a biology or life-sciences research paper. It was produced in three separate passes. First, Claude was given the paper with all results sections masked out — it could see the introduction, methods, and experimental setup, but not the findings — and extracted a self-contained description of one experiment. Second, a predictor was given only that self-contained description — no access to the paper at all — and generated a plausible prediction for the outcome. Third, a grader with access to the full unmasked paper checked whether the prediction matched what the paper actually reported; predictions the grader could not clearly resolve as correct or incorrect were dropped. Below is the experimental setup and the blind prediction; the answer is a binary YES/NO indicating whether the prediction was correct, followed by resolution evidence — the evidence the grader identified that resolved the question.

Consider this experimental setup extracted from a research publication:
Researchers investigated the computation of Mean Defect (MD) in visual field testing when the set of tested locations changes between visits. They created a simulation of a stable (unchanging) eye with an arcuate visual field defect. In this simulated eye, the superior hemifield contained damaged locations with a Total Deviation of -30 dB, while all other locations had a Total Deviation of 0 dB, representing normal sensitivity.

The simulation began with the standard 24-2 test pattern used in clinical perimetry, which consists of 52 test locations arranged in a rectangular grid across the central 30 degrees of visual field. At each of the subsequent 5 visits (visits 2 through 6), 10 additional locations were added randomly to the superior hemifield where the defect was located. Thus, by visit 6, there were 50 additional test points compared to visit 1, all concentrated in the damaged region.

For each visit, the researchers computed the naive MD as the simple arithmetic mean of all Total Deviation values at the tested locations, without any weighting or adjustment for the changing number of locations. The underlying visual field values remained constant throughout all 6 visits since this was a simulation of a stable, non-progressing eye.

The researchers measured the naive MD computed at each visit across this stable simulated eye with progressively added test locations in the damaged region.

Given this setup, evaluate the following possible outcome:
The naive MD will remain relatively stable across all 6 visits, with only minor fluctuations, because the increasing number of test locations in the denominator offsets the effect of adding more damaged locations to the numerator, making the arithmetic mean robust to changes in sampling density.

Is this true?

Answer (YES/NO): NO